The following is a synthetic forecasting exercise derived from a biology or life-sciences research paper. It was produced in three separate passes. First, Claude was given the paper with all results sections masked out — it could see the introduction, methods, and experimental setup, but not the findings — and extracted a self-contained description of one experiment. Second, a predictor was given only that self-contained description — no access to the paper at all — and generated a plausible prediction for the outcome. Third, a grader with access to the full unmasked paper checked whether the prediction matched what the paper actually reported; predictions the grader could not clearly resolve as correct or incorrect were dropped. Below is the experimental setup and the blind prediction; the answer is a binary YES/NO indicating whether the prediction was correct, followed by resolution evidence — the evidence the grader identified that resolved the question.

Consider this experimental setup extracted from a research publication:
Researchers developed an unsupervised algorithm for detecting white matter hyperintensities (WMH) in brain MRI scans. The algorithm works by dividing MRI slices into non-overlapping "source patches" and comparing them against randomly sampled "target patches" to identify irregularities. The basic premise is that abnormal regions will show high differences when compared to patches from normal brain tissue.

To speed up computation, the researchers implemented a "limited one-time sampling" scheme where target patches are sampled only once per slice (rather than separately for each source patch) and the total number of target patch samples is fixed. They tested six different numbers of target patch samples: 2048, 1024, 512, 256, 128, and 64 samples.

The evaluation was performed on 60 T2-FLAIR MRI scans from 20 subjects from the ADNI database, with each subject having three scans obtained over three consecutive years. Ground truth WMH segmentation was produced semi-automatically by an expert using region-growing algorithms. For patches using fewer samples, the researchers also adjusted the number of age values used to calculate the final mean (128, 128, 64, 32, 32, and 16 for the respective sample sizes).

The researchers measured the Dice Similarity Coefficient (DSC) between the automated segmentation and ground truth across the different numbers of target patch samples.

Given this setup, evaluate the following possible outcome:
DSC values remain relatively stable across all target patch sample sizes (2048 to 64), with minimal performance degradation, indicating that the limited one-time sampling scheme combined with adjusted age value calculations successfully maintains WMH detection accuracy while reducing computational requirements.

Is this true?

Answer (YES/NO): YES